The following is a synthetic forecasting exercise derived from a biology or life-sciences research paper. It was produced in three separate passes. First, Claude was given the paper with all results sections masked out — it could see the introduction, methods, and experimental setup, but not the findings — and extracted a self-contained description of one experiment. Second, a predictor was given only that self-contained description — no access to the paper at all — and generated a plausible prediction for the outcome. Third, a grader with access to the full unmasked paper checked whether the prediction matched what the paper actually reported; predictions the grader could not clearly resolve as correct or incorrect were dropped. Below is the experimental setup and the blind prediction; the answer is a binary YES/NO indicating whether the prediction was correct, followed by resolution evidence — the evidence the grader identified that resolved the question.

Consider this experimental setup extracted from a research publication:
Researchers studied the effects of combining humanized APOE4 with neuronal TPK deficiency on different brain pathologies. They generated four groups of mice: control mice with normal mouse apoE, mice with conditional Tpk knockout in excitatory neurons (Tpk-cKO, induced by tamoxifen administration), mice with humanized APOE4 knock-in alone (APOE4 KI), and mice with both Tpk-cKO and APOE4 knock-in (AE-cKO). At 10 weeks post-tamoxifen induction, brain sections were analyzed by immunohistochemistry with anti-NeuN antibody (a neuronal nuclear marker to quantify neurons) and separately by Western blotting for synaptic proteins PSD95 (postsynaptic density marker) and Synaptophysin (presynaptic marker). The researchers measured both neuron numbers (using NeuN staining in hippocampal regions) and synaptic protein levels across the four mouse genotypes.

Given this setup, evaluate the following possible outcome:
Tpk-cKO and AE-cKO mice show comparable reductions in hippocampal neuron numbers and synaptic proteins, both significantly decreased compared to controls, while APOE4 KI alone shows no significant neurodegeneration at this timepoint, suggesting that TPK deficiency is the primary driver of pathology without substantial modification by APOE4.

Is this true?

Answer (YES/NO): NO